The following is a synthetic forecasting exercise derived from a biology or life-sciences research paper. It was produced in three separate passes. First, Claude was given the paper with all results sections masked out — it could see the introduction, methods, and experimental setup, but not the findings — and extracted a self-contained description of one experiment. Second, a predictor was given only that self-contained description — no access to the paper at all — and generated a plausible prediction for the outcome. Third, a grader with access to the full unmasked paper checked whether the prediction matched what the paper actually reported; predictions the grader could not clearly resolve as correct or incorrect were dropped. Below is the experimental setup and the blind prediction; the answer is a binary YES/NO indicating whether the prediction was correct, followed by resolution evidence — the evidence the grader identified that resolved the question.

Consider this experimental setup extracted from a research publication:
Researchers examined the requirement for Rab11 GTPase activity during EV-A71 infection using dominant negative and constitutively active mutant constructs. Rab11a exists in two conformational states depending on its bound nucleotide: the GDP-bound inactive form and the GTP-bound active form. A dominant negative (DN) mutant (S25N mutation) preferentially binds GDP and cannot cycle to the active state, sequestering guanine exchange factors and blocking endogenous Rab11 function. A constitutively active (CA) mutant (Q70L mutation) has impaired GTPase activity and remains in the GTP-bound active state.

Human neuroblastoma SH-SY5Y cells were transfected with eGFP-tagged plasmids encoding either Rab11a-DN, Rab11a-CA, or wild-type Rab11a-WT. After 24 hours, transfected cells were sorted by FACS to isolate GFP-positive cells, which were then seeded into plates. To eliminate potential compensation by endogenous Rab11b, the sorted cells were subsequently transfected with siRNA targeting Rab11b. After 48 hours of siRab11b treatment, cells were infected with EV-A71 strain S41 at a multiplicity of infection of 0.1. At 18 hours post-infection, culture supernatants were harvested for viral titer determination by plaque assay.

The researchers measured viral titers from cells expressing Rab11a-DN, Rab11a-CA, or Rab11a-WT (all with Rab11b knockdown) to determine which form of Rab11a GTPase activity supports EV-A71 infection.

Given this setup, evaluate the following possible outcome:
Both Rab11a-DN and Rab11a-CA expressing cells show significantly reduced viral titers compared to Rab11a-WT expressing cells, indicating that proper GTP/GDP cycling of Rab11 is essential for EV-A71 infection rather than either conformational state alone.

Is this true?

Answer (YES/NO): NO